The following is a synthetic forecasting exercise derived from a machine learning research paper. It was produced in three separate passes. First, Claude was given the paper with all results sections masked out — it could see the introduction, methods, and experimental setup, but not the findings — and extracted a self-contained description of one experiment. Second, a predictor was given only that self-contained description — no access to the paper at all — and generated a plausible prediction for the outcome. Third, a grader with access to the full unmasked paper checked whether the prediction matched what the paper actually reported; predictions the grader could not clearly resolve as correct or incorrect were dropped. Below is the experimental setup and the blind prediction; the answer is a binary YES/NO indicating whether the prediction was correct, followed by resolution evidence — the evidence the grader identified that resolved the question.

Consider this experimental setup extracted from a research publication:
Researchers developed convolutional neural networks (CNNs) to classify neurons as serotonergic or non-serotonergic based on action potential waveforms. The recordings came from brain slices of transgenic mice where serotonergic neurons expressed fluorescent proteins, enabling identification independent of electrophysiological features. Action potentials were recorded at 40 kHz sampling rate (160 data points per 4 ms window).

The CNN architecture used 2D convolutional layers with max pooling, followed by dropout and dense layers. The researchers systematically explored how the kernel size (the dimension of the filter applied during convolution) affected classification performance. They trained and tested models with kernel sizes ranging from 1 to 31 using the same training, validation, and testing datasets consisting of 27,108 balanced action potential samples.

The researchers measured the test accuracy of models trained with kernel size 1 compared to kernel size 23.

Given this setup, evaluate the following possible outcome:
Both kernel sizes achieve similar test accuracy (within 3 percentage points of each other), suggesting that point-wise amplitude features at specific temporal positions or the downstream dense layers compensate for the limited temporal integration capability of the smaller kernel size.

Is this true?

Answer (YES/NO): NO